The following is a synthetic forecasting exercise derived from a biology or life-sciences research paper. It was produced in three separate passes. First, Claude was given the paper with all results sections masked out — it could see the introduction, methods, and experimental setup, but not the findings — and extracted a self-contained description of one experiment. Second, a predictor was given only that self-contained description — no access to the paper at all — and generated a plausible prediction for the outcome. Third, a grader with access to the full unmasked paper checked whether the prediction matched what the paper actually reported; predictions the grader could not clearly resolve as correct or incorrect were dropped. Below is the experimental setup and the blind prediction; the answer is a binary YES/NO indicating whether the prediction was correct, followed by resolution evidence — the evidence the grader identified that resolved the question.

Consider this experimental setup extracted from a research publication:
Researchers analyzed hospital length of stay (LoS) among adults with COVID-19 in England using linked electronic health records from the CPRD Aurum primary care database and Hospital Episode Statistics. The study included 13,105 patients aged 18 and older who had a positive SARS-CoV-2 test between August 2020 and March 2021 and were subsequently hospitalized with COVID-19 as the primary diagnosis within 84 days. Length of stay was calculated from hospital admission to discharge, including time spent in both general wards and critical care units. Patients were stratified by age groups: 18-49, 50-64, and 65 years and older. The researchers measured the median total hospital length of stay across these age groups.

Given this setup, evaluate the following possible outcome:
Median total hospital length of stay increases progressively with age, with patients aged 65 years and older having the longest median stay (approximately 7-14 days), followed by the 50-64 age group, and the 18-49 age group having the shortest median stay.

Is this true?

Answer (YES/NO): YES